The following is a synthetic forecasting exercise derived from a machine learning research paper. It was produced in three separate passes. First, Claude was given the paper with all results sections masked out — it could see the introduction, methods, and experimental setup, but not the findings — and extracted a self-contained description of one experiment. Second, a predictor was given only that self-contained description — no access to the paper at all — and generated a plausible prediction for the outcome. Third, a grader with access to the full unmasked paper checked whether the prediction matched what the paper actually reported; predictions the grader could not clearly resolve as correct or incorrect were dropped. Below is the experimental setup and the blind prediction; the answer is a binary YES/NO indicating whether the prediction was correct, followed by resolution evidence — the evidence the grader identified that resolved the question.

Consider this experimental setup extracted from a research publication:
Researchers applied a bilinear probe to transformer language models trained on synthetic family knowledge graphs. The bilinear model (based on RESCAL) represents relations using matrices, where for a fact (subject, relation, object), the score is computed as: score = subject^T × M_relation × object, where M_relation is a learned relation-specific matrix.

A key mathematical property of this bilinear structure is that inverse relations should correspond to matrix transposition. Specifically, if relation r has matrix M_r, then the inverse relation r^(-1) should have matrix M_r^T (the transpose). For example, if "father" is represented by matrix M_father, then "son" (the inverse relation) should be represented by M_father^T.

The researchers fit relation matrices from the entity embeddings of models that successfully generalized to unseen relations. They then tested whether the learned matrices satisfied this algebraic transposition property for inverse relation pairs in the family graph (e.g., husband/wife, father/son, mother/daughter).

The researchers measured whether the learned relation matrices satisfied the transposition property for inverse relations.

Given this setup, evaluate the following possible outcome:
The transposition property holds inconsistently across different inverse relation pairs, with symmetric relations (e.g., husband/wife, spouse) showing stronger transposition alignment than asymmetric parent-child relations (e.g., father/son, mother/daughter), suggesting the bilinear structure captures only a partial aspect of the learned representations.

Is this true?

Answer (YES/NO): NO